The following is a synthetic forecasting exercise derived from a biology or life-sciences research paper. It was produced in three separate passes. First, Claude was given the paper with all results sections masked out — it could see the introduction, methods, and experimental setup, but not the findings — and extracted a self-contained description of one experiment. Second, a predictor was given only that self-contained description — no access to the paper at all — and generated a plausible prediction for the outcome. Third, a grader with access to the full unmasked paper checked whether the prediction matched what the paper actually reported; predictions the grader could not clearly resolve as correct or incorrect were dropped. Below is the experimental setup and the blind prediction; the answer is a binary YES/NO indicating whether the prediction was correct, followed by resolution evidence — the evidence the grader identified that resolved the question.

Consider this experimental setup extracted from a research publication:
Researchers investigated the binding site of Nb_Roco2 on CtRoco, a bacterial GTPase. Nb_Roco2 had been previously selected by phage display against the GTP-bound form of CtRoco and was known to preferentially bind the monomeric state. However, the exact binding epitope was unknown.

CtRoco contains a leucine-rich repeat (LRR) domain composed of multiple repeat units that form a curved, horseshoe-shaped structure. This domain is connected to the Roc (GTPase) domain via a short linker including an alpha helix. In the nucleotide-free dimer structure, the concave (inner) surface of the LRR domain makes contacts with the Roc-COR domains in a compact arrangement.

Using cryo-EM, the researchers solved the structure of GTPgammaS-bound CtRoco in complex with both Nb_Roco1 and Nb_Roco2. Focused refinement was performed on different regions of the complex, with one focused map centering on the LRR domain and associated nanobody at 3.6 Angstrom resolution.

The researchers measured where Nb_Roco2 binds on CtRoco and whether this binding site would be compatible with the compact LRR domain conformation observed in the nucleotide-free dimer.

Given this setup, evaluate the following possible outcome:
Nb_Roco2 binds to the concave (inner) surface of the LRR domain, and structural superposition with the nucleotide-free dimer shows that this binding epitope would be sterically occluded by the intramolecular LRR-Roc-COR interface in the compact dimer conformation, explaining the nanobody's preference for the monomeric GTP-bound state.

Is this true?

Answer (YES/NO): YES